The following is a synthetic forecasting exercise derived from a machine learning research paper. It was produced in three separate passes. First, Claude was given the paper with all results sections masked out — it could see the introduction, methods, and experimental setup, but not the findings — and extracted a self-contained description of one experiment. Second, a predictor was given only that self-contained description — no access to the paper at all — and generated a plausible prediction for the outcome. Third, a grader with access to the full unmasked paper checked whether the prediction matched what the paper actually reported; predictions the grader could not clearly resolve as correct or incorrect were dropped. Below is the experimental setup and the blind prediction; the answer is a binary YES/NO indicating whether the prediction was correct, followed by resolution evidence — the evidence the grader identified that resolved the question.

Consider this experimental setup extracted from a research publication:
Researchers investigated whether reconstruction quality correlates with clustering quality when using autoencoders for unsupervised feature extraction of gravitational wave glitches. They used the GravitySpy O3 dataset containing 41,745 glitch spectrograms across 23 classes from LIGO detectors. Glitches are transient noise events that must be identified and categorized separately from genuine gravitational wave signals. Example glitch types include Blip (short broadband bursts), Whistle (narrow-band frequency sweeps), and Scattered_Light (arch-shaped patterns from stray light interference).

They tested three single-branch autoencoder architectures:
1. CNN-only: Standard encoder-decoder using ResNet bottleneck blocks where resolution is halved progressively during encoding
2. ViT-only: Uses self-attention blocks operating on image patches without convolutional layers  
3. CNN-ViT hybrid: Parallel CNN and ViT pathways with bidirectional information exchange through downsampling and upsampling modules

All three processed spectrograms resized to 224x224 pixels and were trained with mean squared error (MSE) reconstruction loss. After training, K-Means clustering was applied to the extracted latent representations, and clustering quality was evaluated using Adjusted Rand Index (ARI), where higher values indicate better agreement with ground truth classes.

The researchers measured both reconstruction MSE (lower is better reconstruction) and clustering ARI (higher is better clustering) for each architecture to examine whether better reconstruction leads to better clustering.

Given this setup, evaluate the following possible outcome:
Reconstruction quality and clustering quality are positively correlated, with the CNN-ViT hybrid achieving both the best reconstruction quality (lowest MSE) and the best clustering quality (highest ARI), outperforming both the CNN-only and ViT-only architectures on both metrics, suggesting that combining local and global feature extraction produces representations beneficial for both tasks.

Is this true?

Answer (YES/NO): YES